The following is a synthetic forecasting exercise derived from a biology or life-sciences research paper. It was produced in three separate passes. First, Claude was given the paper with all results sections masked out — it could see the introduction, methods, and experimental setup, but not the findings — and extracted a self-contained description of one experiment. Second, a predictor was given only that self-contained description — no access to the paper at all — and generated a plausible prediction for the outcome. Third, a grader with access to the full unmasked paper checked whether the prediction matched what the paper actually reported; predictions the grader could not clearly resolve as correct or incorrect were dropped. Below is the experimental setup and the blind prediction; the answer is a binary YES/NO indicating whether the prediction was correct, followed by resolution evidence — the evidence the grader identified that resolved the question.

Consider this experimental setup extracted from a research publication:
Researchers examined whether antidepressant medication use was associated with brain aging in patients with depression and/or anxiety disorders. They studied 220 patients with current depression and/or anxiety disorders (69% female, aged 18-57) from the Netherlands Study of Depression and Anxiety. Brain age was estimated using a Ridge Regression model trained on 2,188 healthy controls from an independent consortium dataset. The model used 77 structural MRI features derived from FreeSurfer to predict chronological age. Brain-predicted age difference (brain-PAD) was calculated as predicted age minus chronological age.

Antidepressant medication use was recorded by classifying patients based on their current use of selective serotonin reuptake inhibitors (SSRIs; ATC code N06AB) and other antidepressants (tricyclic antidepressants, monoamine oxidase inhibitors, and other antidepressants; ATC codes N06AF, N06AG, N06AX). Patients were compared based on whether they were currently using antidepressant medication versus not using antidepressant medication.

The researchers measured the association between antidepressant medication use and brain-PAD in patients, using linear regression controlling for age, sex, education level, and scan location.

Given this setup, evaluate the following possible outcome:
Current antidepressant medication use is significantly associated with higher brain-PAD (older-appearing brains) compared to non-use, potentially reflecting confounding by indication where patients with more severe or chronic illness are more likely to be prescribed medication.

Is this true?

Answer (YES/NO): NO